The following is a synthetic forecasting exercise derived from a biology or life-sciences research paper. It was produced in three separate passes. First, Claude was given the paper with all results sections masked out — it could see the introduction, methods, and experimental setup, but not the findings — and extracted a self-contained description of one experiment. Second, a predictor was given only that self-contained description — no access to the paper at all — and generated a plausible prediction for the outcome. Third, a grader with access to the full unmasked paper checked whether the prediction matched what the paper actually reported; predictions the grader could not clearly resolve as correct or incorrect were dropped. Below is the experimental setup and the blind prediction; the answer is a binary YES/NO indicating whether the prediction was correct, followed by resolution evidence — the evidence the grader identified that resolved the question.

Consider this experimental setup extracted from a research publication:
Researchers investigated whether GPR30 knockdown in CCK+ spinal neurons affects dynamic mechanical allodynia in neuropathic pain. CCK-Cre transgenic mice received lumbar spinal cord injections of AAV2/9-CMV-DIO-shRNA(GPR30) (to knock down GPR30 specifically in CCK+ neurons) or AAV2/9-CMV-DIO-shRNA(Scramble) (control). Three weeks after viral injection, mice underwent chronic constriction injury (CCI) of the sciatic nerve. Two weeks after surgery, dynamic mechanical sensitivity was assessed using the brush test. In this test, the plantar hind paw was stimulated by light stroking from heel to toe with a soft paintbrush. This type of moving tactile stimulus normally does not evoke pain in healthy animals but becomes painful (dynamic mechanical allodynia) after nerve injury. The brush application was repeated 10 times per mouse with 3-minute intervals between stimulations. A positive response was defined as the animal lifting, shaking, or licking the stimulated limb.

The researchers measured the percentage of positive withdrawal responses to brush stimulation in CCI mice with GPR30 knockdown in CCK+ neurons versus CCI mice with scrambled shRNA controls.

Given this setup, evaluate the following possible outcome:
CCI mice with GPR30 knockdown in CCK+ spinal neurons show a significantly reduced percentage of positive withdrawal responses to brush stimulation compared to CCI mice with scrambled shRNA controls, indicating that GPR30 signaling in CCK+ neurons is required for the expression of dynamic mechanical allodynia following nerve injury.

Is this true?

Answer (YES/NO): YES